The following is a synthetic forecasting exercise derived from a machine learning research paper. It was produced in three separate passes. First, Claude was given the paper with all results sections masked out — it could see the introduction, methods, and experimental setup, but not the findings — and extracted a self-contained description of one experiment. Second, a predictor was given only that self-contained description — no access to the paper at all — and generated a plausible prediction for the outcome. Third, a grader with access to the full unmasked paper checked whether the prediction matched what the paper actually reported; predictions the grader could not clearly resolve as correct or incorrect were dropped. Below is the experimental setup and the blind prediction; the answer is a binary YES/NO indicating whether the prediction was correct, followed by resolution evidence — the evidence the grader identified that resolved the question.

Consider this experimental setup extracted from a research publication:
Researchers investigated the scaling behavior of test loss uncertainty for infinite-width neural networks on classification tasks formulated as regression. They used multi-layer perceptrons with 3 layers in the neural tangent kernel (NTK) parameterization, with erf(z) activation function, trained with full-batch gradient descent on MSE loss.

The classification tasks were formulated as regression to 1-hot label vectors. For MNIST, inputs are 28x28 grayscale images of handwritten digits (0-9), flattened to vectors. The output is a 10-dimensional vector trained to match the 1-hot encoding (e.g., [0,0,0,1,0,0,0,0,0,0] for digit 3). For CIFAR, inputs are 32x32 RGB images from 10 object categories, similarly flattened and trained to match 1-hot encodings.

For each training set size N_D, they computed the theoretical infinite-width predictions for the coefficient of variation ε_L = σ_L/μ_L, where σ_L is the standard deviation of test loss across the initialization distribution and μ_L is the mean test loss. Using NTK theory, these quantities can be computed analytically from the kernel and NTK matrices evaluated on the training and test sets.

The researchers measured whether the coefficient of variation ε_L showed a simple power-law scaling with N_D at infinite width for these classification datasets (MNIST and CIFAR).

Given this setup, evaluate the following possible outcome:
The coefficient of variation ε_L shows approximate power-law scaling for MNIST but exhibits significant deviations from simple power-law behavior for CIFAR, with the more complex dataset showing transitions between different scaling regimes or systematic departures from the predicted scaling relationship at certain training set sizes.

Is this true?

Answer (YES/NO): NO